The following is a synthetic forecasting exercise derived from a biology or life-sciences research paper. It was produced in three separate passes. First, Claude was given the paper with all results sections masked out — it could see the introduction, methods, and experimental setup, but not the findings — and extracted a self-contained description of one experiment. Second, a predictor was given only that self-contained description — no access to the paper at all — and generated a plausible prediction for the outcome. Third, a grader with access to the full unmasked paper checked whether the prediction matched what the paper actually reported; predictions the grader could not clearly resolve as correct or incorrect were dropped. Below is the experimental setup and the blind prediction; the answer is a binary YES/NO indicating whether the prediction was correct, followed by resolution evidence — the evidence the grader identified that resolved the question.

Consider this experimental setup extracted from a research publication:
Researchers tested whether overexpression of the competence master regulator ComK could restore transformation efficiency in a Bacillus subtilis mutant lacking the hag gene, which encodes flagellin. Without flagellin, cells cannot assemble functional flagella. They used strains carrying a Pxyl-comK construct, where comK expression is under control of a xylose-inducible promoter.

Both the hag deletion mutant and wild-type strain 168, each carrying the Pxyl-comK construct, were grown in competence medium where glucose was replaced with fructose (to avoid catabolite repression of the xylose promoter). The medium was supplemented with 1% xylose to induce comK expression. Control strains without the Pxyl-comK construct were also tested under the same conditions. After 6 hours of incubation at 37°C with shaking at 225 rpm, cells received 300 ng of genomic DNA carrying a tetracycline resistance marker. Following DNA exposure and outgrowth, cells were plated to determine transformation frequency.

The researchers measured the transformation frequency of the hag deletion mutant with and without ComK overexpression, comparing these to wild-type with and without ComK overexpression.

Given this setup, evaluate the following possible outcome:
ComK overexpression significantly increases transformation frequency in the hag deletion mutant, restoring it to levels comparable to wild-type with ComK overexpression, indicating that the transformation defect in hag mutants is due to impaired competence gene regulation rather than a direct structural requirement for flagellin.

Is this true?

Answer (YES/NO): NO